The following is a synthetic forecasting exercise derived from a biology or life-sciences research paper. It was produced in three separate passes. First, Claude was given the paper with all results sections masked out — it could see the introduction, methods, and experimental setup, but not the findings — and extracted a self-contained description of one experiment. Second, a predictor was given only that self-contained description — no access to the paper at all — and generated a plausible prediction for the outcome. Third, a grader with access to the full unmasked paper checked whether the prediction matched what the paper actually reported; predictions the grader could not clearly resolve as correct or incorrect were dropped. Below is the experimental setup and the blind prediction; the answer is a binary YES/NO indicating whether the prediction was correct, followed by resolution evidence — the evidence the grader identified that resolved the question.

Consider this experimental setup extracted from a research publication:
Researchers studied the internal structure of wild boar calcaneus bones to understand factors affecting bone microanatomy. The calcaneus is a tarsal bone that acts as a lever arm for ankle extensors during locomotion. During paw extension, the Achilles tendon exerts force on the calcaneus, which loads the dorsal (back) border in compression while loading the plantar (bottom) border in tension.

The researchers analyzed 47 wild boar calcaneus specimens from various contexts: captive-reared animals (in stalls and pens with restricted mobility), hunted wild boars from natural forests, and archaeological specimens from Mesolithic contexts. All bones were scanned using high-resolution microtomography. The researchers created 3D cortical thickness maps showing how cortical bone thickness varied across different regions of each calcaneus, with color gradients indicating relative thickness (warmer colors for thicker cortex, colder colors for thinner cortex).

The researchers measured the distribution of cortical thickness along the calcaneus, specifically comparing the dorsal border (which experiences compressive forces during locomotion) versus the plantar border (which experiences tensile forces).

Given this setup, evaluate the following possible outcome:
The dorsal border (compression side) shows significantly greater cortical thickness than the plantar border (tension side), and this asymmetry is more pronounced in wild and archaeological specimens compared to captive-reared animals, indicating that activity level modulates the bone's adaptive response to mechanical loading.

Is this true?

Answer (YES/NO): NO